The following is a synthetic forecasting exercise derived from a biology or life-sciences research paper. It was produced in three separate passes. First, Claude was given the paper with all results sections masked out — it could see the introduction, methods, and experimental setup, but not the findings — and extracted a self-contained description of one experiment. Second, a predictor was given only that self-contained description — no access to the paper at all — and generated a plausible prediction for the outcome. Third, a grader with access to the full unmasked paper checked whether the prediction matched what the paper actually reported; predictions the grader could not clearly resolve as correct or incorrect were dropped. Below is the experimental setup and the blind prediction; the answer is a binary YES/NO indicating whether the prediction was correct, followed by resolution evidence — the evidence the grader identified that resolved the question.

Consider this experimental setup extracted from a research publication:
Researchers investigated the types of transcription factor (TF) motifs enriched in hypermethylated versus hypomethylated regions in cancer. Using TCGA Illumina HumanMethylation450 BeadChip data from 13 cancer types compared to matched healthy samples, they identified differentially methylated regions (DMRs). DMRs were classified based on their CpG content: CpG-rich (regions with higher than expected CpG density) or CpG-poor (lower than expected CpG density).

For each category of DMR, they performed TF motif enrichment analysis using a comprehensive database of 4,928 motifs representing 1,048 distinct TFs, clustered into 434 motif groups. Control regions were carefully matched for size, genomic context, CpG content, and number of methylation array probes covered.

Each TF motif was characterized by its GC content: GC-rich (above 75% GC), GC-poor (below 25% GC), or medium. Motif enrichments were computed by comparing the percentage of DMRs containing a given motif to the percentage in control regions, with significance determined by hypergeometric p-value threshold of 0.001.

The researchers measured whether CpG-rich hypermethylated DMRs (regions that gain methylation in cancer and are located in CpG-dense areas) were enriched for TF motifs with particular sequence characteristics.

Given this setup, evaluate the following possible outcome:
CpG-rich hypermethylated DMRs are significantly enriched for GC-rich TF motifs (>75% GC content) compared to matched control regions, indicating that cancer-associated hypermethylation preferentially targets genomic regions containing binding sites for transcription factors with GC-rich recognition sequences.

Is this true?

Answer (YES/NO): YES